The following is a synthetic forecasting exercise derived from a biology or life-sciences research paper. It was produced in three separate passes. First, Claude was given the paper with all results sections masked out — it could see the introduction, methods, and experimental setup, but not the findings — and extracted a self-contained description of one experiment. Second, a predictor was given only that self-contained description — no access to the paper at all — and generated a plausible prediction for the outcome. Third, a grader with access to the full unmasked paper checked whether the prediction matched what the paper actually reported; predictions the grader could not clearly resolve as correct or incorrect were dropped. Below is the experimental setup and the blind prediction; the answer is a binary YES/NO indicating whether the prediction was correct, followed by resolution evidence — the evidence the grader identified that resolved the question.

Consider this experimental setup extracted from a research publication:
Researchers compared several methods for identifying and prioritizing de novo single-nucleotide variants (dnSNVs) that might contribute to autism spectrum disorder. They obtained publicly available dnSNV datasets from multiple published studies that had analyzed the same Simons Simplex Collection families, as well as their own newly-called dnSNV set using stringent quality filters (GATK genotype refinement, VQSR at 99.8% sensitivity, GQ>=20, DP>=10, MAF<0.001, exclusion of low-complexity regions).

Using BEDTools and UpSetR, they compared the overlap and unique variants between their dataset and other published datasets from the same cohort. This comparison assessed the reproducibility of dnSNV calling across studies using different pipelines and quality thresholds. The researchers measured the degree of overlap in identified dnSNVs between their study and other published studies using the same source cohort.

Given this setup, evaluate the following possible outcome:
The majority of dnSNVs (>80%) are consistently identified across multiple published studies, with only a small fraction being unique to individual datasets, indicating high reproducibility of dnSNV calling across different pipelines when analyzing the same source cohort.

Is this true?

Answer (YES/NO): YES